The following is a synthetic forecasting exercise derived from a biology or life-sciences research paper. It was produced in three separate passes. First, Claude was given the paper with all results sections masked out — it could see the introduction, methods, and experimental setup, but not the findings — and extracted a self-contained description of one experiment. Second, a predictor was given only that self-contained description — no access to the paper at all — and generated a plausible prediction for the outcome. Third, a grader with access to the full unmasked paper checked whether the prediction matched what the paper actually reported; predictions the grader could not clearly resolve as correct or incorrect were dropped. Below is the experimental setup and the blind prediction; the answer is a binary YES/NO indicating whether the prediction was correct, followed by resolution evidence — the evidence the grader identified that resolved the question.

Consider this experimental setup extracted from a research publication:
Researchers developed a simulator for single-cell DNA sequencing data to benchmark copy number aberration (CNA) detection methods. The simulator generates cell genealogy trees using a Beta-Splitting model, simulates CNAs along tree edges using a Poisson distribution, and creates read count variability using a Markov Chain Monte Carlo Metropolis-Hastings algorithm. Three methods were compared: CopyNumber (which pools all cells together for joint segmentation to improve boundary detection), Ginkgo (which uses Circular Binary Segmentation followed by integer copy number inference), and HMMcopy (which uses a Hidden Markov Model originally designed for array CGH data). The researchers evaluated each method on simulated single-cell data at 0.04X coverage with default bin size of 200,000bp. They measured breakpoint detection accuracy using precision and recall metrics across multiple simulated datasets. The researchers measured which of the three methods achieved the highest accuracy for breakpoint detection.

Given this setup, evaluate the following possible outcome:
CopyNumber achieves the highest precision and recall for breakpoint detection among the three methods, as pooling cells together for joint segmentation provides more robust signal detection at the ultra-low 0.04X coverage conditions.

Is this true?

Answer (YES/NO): NO